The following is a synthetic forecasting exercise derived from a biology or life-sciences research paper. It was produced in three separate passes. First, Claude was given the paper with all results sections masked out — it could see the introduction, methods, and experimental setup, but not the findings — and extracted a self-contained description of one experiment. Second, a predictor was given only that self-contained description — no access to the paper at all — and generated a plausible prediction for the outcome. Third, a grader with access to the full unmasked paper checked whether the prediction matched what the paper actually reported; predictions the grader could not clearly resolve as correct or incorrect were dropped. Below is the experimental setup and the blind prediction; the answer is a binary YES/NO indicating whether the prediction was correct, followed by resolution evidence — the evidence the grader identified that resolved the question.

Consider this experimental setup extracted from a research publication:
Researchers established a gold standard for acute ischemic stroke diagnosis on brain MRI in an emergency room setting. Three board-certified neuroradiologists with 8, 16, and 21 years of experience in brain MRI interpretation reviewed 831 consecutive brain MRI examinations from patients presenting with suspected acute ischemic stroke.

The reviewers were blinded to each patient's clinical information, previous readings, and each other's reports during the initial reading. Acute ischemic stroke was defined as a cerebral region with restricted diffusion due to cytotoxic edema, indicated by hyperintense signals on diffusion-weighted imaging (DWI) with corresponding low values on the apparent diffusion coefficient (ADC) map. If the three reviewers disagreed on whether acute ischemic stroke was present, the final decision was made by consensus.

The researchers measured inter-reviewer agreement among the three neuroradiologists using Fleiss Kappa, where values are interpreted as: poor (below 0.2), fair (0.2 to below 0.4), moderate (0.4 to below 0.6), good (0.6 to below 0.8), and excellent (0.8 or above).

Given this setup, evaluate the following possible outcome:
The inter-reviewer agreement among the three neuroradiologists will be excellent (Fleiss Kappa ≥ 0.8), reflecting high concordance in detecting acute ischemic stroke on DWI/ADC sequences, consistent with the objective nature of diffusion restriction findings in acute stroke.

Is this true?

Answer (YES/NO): YES